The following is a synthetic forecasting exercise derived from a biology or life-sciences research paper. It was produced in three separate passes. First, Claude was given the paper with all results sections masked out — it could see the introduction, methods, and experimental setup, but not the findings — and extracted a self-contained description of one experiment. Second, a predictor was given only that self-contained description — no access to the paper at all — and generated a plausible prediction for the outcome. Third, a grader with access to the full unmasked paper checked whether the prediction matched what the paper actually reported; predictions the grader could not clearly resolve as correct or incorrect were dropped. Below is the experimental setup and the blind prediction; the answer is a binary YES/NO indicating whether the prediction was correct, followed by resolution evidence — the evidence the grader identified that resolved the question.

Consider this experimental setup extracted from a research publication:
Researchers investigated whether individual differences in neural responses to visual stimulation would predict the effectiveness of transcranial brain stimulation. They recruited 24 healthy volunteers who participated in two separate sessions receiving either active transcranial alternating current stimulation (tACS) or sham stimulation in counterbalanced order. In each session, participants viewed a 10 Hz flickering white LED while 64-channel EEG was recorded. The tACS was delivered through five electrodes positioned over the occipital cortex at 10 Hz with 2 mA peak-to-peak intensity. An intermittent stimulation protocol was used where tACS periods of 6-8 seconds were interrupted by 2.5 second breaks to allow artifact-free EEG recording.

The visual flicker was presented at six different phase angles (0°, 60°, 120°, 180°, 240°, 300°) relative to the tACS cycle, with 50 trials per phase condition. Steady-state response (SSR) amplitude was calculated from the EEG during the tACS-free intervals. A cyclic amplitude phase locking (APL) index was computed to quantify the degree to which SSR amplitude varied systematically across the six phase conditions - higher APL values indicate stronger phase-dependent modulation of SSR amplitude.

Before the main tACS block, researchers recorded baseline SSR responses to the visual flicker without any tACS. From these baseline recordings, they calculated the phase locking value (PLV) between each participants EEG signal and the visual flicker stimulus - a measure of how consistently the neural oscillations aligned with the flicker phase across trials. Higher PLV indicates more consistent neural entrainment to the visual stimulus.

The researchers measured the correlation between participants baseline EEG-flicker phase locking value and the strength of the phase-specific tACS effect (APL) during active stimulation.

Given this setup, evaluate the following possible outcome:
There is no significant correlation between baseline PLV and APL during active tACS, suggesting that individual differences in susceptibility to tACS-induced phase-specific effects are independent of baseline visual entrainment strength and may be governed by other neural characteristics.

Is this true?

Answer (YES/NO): NO